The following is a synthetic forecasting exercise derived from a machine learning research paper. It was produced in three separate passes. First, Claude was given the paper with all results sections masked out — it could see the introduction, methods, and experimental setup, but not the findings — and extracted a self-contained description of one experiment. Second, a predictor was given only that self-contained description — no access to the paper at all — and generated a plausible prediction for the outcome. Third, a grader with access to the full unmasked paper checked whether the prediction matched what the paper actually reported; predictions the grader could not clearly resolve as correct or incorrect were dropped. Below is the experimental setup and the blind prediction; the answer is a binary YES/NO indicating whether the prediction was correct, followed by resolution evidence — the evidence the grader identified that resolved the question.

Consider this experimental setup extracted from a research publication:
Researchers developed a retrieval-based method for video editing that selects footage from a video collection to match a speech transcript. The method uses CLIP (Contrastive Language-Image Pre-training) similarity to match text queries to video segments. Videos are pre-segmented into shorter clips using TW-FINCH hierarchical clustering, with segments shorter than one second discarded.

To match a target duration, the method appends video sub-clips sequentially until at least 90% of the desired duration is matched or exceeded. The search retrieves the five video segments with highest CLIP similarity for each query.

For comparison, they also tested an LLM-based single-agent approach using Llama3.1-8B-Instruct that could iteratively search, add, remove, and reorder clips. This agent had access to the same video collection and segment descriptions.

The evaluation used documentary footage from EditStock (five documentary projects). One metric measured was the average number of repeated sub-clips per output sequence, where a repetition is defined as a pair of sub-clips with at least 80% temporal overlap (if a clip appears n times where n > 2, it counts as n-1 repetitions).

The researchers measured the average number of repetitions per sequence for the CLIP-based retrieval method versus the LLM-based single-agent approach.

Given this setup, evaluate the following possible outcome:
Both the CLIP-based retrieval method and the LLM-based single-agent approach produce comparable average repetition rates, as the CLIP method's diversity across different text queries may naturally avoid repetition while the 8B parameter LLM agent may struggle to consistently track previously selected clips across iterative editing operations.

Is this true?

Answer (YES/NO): NO